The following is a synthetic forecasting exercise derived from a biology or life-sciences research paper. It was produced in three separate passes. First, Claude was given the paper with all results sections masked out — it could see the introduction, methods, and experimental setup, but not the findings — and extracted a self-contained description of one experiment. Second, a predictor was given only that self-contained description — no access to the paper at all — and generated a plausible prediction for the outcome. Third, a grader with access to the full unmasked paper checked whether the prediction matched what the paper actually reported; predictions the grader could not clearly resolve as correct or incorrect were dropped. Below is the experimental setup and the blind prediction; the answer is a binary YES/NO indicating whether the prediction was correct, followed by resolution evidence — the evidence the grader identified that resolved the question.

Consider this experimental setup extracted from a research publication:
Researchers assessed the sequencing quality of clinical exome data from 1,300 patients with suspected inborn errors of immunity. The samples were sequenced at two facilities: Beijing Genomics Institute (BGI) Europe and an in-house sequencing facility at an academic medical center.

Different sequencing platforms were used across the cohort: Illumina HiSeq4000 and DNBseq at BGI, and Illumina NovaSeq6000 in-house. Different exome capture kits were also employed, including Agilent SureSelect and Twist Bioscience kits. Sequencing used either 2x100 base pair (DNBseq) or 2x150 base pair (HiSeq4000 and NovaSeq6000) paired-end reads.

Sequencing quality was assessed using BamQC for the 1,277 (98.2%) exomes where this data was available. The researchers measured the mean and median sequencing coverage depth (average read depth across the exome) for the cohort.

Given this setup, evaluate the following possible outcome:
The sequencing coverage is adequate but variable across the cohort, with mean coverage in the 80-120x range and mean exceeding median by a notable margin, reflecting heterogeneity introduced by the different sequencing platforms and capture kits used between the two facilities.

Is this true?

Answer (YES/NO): NO